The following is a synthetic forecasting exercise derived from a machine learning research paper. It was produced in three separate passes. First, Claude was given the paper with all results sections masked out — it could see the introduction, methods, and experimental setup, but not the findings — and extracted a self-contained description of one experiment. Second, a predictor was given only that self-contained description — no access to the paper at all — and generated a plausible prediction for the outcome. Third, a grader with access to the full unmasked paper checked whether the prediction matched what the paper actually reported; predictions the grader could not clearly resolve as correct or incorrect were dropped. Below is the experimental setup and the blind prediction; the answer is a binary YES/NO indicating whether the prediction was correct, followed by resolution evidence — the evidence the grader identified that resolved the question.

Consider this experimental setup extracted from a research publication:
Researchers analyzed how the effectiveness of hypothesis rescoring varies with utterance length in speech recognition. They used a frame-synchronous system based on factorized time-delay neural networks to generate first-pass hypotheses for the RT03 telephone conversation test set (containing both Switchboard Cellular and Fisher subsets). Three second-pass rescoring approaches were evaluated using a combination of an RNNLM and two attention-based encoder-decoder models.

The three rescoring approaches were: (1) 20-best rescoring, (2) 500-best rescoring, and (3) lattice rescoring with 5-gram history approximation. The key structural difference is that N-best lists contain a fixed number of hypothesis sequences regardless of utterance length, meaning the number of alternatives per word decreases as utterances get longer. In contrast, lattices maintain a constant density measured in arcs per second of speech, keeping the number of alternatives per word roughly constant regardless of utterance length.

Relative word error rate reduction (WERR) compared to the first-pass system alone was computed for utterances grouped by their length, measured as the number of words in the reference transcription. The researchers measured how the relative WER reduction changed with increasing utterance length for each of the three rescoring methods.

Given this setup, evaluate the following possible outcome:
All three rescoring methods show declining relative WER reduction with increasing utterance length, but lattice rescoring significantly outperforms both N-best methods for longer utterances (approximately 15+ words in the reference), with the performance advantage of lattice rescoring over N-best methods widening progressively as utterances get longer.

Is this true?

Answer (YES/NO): NO